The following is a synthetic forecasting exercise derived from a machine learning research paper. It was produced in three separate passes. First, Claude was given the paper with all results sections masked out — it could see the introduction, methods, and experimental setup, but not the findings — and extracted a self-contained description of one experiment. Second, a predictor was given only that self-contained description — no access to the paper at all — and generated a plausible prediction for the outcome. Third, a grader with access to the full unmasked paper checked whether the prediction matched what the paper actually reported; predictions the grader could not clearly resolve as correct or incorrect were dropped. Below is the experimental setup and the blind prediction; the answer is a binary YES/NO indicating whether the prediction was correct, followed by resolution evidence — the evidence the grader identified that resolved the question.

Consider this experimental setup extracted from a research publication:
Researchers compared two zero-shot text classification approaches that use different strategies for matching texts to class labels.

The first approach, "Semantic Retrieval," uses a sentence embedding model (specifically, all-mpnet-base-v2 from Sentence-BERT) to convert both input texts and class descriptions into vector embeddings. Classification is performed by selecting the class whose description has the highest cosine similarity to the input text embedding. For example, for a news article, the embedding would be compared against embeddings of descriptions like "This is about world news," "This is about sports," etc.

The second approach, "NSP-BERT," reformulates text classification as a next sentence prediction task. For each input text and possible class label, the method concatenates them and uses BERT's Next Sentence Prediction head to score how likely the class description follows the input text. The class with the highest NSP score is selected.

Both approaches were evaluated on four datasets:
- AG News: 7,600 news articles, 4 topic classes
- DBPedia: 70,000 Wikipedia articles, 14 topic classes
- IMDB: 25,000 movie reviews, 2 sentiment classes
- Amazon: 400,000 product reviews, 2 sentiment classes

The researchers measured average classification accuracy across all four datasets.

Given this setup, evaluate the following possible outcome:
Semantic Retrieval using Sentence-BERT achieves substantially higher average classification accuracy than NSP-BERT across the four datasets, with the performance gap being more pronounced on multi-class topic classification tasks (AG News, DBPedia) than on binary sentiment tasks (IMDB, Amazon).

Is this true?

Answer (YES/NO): NO